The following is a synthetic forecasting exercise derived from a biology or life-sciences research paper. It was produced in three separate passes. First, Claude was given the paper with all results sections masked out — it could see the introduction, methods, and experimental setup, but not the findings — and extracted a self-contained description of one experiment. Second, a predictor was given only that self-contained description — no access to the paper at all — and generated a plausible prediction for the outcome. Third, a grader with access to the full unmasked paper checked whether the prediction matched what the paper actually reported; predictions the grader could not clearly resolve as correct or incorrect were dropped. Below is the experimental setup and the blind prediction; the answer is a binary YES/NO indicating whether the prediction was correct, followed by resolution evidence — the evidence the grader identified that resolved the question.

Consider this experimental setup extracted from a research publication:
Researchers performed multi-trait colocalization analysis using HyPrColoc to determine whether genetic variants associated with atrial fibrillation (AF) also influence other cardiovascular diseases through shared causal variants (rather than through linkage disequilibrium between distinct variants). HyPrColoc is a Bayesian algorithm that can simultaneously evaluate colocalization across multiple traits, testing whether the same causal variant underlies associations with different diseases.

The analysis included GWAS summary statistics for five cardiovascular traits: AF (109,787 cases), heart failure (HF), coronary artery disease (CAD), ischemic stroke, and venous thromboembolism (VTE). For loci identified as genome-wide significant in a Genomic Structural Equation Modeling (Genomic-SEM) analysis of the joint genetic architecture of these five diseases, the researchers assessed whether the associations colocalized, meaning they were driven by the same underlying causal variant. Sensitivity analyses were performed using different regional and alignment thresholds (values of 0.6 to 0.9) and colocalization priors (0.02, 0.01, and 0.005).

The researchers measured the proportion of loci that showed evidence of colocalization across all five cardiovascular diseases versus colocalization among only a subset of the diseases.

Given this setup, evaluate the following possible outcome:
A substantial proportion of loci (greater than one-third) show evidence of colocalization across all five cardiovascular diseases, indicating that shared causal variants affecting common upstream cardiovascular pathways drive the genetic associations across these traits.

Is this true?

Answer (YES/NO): NO